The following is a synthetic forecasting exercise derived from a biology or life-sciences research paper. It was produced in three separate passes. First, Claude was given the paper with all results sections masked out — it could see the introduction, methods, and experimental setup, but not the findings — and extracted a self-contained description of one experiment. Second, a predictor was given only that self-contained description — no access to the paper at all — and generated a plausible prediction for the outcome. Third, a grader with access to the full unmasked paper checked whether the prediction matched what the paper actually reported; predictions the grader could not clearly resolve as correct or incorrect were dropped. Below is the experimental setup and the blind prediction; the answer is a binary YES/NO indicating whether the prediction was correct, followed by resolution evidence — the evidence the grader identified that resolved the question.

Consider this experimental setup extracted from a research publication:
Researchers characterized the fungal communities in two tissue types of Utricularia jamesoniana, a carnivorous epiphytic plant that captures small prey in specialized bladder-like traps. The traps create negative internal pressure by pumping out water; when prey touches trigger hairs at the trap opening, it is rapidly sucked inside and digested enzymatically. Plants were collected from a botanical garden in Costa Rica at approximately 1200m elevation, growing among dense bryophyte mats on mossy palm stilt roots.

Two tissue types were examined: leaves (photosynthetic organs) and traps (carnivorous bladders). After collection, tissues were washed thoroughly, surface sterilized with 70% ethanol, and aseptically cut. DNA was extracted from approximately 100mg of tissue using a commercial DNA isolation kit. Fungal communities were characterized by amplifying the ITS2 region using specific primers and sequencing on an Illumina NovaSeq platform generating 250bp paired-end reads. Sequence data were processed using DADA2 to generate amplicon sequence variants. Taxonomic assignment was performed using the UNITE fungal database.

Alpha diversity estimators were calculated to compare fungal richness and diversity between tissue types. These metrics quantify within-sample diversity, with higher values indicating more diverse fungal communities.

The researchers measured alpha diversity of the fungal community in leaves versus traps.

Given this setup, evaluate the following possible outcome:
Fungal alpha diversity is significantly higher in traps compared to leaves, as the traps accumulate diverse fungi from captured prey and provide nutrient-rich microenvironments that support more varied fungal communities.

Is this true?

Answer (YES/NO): NO